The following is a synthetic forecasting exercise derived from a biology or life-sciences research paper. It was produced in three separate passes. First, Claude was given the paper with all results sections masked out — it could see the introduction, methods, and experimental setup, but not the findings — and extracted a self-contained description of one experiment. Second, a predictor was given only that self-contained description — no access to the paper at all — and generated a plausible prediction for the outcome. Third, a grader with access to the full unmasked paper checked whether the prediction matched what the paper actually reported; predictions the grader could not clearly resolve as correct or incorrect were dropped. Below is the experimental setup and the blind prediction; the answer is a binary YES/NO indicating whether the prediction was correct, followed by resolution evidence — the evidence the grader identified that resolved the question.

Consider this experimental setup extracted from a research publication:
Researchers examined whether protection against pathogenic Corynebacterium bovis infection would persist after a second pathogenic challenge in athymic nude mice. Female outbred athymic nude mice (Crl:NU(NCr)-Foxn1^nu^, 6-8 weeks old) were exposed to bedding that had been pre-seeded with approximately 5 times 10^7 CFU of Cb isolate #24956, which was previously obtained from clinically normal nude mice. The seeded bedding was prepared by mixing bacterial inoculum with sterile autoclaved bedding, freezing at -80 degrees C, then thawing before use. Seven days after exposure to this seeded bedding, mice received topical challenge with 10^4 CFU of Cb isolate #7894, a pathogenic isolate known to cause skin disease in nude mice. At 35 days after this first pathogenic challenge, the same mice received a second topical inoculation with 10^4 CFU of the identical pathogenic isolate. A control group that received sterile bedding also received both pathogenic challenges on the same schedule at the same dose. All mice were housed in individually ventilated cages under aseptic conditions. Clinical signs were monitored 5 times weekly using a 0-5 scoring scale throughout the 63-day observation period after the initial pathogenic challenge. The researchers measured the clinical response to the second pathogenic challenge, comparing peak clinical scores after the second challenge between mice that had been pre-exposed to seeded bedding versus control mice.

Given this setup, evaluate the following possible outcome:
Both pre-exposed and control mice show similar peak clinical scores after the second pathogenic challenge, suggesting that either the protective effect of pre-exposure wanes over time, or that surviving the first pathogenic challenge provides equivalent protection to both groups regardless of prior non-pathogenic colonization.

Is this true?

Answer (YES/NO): YES